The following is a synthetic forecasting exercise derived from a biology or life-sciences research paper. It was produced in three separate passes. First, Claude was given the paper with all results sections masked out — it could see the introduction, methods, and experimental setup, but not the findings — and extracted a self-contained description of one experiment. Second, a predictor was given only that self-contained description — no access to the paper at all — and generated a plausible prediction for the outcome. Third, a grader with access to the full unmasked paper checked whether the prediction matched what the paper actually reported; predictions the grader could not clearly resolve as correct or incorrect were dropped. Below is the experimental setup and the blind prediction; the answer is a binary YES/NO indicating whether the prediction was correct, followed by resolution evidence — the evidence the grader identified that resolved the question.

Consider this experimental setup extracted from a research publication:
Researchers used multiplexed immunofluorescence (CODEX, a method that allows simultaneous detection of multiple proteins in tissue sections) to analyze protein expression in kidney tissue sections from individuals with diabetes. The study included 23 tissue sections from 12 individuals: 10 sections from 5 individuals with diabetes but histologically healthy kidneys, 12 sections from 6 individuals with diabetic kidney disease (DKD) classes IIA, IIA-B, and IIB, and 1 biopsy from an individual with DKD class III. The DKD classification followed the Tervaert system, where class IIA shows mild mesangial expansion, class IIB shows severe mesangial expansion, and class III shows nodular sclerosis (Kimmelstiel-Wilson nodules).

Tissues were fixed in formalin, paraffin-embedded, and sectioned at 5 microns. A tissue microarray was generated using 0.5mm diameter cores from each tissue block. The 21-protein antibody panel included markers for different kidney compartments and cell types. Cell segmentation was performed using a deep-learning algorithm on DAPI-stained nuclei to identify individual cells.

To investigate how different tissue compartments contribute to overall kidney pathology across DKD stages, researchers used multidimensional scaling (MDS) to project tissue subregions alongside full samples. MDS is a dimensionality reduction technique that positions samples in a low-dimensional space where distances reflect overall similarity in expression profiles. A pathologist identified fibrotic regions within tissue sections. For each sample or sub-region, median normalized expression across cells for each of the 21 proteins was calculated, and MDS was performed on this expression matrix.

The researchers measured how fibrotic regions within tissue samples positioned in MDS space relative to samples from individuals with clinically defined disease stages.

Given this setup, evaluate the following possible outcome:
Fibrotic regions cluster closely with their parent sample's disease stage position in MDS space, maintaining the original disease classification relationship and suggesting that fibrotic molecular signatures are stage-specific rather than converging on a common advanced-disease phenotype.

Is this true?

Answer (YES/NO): NO